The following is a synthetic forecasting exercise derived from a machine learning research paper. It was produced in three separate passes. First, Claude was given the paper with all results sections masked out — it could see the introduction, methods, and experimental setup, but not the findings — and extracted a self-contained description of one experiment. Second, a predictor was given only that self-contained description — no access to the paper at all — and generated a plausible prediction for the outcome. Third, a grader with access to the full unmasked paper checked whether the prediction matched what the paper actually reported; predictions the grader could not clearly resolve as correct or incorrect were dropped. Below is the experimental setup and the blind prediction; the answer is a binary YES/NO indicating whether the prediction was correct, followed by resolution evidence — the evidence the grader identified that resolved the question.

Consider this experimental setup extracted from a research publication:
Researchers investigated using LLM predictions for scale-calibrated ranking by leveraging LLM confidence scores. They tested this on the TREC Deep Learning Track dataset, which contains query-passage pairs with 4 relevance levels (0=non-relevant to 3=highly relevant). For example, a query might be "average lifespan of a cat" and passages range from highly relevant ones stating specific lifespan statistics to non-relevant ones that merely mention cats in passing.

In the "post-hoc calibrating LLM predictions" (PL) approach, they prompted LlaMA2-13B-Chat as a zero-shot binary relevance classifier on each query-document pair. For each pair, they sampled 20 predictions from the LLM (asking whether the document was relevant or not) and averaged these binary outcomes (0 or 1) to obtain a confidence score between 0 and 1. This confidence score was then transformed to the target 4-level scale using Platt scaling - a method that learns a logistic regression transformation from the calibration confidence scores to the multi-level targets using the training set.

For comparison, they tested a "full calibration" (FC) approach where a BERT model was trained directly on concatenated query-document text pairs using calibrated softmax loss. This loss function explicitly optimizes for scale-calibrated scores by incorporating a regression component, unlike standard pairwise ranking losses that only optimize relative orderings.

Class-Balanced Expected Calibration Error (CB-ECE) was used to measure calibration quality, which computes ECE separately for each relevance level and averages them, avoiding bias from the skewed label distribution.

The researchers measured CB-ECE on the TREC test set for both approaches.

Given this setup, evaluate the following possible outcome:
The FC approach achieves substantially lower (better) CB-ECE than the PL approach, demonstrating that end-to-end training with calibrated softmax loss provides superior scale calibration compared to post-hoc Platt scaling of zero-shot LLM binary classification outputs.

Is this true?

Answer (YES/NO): NO